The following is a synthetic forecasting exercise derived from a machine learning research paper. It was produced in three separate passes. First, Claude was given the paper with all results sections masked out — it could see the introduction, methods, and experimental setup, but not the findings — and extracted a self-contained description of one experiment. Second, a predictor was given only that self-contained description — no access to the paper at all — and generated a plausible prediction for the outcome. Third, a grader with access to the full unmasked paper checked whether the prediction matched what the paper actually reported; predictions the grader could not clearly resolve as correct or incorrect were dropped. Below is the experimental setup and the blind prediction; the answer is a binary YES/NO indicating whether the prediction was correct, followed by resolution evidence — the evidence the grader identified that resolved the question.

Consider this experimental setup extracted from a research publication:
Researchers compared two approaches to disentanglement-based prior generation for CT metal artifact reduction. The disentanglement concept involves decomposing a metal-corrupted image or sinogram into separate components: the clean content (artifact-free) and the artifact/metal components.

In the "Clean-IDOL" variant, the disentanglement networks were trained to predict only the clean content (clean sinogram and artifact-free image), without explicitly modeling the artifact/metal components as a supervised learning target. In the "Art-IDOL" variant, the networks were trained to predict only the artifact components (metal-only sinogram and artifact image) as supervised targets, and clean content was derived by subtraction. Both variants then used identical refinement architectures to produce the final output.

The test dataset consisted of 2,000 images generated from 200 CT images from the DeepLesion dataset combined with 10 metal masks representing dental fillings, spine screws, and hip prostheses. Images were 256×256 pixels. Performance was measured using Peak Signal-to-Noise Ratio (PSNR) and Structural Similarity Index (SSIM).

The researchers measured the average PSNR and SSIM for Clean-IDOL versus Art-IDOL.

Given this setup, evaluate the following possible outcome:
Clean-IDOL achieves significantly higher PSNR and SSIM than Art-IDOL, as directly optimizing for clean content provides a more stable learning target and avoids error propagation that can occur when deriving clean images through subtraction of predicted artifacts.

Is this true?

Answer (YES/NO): NO